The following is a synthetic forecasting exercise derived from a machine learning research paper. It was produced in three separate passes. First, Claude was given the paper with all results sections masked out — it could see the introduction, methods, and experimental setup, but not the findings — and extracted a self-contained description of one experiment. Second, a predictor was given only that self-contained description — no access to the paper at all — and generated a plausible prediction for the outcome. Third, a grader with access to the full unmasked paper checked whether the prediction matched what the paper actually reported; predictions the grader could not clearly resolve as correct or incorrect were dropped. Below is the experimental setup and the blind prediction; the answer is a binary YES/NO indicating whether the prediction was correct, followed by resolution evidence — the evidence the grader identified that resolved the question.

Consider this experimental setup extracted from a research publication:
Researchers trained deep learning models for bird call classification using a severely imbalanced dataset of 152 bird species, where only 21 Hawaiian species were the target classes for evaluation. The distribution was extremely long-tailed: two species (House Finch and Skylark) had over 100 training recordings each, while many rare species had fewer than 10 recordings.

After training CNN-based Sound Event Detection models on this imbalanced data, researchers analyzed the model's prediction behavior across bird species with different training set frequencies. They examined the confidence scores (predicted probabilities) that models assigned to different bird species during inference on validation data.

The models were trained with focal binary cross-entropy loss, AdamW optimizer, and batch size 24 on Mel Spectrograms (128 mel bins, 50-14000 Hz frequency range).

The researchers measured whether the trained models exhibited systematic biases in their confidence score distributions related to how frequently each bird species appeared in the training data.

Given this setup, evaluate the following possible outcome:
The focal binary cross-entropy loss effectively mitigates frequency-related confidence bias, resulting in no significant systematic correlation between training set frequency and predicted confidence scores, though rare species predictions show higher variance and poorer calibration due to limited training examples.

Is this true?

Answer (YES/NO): NO